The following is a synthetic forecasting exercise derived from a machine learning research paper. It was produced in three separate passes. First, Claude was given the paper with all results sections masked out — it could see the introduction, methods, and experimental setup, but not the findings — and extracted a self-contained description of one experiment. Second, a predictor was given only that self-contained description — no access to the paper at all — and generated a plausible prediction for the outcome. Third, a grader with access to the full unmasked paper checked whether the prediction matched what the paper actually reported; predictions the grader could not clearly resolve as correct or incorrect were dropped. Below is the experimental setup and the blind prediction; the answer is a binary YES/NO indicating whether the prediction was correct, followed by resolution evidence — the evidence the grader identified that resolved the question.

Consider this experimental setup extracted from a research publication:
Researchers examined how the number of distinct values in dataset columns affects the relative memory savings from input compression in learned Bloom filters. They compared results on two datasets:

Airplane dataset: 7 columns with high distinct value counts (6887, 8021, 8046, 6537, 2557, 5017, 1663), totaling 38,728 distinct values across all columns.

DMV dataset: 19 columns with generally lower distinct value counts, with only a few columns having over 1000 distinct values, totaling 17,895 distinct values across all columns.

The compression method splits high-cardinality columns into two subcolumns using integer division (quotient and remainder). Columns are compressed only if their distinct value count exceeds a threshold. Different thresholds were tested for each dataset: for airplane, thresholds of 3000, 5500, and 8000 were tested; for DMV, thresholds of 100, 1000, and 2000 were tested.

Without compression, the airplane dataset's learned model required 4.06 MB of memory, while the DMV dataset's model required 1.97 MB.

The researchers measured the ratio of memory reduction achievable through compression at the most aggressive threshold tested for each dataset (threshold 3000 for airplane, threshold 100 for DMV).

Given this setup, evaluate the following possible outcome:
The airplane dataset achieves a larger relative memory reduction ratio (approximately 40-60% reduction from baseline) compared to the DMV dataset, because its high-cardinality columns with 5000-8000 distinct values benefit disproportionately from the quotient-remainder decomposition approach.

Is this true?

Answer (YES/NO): NO